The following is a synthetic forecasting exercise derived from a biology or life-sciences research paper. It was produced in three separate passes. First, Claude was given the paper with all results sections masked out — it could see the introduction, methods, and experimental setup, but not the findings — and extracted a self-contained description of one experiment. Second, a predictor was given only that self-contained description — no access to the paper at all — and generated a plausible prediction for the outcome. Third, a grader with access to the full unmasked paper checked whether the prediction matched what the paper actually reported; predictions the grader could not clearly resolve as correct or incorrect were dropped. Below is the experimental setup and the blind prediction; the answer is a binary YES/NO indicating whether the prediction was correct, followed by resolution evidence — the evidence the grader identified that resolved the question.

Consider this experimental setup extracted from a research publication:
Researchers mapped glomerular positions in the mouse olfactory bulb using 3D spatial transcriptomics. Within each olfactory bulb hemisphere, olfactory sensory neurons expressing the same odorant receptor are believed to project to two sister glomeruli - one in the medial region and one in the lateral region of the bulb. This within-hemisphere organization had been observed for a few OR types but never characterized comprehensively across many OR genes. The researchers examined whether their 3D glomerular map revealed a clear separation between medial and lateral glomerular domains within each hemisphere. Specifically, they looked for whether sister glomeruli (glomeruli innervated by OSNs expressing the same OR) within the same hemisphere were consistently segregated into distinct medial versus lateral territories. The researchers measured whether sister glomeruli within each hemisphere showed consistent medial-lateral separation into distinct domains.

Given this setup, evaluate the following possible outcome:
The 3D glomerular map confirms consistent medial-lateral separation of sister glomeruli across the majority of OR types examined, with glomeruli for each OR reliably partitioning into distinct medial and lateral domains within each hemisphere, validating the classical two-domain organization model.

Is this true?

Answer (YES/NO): YES